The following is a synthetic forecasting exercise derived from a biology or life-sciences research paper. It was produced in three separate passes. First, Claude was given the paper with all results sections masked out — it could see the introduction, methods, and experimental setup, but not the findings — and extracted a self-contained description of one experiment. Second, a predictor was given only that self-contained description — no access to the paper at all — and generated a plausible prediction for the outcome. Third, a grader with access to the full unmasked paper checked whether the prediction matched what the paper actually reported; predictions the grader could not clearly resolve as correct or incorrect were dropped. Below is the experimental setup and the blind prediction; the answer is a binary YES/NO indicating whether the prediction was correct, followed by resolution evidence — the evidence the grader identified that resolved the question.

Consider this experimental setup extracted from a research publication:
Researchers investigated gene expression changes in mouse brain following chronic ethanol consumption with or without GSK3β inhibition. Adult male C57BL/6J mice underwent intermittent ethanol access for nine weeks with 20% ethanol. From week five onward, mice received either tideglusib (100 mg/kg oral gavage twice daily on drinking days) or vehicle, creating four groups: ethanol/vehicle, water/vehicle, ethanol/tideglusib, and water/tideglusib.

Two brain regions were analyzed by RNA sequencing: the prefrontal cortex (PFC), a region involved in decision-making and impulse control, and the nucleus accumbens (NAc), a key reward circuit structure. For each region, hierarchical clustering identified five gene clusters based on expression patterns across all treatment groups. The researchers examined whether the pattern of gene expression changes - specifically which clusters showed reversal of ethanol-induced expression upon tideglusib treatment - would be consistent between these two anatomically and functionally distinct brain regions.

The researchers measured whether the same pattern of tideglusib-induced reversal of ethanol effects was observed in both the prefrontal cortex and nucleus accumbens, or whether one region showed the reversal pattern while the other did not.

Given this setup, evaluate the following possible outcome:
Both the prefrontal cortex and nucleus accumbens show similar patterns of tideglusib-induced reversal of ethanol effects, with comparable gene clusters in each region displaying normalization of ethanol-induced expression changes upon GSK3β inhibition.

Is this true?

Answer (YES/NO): YES